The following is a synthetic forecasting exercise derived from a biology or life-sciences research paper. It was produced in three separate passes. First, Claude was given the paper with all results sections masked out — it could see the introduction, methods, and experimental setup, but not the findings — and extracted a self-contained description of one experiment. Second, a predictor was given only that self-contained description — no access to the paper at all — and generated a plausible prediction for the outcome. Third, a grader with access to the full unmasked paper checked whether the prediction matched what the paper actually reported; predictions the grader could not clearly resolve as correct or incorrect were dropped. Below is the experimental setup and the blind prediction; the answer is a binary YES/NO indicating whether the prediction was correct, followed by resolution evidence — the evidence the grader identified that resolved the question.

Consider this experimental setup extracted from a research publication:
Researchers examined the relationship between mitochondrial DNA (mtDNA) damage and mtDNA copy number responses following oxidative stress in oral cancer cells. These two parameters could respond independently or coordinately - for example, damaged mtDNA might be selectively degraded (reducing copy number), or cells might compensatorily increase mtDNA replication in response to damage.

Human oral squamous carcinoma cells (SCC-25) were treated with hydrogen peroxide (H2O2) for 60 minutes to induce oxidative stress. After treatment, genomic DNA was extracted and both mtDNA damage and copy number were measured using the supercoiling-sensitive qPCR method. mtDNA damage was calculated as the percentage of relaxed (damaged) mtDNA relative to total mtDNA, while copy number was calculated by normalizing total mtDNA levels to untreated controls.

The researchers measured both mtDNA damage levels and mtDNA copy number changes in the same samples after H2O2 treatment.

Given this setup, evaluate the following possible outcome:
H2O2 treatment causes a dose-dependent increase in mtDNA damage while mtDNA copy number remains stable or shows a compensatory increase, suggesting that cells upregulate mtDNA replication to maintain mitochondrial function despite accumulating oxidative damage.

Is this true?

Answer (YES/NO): NO